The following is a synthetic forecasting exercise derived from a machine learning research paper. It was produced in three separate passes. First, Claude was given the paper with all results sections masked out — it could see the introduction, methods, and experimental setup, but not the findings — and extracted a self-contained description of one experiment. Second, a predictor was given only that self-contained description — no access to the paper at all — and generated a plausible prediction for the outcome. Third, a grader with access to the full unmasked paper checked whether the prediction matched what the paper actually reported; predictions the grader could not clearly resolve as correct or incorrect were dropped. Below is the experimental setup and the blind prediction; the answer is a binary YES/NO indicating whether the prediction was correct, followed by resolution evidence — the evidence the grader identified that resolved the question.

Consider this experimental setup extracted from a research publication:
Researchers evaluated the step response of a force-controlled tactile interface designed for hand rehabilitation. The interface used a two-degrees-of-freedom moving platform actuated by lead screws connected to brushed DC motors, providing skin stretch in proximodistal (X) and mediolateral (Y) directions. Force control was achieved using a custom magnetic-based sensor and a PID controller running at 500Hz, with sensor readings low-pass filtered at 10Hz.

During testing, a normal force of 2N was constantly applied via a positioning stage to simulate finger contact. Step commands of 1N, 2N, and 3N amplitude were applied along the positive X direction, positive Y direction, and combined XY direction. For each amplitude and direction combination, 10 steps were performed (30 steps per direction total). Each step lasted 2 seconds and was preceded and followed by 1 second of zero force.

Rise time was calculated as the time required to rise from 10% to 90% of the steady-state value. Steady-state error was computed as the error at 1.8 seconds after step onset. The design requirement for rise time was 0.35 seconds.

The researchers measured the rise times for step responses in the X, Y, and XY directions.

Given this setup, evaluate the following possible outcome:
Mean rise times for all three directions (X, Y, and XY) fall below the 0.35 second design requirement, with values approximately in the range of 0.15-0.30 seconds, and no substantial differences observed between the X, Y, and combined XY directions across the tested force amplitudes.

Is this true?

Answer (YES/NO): NO